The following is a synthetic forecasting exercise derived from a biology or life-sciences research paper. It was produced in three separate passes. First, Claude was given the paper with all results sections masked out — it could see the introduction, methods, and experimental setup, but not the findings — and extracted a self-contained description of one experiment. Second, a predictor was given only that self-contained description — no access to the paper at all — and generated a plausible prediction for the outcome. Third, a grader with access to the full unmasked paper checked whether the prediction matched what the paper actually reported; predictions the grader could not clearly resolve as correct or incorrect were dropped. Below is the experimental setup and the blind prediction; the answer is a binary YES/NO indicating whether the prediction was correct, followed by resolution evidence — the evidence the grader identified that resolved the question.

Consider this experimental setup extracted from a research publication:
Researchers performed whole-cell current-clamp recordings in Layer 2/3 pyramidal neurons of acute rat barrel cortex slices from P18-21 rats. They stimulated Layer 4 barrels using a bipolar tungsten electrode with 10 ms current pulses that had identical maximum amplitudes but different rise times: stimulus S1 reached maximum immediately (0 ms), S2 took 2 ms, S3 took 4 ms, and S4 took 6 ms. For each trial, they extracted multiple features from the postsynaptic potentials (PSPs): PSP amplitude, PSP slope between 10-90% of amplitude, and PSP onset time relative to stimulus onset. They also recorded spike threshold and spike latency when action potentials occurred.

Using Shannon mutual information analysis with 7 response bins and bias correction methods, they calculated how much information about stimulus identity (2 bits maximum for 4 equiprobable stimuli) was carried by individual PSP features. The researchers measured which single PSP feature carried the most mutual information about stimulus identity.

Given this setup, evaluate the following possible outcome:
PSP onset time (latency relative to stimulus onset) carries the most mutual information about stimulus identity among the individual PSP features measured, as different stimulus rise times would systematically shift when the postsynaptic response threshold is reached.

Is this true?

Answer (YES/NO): YES